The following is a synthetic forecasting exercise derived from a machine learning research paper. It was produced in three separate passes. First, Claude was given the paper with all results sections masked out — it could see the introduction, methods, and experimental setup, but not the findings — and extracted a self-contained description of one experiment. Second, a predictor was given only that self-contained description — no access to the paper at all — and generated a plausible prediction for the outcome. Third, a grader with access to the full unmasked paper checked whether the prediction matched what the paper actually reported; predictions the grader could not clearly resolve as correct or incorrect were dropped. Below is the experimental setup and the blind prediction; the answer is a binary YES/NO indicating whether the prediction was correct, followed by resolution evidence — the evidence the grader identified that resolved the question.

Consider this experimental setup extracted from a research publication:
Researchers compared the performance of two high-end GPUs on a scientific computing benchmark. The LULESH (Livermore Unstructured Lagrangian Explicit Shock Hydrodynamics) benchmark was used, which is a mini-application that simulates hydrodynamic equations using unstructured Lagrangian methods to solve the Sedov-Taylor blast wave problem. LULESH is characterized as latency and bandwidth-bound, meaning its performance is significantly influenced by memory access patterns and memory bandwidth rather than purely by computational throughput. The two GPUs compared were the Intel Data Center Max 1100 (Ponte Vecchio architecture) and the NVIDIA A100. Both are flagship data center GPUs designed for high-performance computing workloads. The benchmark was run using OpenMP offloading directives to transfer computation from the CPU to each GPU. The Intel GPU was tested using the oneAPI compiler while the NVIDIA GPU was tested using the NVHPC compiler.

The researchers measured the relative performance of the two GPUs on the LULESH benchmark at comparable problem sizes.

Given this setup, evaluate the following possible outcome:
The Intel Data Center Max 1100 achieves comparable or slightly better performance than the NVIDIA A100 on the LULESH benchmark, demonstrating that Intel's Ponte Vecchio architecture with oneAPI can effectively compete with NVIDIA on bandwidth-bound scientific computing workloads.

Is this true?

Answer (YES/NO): NO